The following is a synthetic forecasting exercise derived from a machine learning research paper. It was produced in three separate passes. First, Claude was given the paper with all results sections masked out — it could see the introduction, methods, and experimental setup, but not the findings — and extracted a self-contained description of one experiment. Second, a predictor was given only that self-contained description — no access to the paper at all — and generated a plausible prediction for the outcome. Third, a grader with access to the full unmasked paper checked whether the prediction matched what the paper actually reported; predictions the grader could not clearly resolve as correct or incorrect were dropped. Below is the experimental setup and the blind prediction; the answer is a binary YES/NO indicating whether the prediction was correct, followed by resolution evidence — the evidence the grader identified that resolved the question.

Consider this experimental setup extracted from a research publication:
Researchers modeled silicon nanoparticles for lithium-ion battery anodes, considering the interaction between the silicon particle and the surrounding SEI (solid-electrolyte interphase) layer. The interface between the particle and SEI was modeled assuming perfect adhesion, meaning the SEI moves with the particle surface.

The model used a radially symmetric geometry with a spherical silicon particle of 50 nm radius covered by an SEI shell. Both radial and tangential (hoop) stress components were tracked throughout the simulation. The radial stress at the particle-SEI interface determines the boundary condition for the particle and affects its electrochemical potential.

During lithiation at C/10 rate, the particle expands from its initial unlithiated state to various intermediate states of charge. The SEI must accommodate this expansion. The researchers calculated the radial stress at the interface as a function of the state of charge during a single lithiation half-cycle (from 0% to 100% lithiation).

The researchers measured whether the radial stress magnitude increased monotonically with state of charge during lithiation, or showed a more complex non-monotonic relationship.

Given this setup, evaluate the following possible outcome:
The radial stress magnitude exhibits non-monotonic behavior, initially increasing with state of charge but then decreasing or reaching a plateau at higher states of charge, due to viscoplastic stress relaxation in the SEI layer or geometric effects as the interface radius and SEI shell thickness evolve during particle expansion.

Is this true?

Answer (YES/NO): YES